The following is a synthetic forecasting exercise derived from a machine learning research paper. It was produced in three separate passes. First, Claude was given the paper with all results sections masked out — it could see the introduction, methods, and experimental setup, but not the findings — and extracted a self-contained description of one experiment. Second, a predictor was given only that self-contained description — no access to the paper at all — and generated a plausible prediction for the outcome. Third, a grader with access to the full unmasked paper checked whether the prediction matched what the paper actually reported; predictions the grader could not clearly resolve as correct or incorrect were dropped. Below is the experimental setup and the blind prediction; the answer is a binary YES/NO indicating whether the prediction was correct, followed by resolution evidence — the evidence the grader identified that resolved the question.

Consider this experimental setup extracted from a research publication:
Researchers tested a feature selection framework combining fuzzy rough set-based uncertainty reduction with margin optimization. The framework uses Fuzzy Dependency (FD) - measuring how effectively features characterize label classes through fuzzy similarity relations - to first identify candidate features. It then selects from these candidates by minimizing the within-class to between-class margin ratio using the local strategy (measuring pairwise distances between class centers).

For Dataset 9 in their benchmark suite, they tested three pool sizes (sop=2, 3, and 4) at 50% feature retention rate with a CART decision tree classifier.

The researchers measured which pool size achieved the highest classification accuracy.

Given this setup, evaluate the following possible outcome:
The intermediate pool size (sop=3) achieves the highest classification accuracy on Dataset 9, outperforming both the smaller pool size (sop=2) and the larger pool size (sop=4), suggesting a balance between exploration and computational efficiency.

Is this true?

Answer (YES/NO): YES